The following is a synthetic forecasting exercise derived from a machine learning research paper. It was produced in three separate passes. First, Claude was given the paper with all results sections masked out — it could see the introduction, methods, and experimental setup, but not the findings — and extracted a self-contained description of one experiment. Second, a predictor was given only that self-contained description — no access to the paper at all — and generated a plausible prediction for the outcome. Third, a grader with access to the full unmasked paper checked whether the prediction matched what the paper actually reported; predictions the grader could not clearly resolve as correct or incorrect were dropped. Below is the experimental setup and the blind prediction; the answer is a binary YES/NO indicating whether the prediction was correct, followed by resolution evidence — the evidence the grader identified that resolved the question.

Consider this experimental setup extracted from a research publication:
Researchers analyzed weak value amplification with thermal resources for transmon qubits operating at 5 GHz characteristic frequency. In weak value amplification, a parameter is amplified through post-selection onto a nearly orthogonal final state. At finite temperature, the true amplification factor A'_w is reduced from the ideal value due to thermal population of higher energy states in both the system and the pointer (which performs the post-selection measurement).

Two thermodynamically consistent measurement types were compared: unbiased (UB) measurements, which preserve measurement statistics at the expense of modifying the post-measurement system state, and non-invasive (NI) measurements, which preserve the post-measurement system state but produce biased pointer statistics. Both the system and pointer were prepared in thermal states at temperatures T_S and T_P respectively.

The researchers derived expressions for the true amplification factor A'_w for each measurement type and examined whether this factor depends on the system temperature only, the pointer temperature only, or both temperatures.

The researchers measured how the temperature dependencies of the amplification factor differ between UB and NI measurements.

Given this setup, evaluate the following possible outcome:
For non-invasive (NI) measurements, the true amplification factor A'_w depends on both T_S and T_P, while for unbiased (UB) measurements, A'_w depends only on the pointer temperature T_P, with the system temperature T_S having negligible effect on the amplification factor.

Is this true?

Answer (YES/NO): NO